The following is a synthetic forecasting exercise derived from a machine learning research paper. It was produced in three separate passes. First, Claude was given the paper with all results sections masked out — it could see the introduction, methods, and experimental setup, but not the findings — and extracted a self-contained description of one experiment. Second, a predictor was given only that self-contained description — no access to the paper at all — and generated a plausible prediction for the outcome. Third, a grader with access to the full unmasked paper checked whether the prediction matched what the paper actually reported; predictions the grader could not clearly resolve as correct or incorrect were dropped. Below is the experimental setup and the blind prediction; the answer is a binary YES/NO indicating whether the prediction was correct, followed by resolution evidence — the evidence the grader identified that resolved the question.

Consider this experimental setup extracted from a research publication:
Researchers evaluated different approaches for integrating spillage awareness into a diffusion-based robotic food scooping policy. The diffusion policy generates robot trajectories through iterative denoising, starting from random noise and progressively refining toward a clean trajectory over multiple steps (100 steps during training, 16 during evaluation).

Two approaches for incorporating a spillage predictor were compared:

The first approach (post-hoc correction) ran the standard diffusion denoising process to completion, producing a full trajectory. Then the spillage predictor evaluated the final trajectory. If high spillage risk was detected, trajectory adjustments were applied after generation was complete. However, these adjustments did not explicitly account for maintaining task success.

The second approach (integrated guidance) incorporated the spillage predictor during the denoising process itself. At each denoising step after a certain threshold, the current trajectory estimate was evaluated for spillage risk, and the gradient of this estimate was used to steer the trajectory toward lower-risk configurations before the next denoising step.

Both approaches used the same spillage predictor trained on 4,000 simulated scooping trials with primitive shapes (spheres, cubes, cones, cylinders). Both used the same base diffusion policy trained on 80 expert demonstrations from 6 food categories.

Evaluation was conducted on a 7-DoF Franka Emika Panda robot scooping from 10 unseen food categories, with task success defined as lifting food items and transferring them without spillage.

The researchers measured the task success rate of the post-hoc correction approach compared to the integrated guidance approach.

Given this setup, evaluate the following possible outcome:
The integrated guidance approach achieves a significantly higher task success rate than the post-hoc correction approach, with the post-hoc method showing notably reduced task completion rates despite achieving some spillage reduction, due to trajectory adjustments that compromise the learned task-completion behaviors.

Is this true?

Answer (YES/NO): YES